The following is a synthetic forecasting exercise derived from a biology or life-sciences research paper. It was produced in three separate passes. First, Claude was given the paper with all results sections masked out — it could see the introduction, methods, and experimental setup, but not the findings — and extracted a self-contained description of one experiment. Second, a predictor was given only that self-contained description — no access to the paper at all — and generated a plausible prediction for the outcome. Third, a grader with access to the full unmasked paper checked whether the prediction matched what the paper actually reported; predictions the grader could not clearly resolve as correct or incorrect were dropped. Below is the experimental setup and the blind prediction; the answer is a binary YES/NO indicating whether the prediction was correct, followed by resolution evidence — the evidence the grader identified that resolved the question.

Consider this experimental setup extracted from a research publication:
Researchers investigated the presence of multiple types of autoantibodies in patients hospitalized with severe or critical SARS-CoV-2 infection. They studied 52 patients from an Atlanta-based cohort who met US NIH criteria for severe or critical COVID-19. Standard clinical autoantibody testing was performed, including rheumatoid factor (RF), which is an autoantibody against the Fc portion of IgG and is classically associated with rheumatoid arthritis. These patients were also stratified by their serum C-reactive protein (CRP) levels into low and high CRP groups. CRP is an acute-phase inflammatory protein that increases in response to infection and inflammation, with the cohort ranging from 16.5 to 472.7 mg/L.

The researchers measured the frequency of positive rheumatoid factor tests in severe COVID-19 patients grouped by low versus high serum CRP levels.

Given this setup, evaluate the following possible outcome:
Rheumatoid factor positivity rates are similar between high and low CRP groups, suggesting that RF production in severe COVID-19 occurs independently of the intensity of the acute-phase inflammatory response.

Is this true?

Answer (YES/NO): NO